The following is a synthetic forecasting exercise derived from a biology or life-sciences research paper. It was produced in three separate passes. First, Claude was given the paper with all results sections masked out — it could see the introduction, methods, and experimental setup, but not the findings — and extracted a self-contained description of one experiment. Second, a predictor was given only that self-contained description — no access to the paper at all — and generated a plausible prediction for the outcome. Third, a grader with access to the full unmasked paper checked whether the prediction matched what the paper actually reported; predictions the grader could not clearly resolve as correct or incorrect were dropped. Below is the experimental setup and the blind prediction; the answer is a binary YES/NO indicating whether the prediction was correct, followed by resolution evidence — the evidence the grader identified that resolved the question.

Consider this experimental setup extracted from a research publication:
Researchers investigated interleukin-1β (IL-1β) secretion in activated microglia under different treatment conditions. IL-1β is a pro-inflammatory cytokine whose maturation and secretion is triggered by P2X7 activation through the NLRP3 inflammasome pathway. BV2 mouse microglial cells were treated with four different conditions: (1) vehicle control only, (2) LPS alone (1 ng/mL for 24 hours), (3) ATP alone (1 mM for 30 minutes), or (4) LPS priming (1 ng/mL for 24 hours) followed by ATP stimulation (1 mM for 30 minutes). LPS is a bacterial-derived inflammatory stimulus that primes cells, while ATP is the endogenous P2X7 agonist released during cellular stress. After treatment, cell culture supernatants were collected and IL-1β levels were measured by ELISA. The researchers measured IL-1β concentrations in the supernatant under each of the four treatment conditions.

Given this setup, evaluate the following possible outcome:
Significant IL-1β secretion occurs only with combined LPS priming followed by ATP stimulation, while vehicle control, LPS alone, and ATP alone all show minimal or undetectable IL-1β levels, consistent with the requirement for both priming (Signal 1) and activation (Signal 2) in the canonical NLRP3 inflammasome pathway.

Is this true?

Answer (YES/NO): NO